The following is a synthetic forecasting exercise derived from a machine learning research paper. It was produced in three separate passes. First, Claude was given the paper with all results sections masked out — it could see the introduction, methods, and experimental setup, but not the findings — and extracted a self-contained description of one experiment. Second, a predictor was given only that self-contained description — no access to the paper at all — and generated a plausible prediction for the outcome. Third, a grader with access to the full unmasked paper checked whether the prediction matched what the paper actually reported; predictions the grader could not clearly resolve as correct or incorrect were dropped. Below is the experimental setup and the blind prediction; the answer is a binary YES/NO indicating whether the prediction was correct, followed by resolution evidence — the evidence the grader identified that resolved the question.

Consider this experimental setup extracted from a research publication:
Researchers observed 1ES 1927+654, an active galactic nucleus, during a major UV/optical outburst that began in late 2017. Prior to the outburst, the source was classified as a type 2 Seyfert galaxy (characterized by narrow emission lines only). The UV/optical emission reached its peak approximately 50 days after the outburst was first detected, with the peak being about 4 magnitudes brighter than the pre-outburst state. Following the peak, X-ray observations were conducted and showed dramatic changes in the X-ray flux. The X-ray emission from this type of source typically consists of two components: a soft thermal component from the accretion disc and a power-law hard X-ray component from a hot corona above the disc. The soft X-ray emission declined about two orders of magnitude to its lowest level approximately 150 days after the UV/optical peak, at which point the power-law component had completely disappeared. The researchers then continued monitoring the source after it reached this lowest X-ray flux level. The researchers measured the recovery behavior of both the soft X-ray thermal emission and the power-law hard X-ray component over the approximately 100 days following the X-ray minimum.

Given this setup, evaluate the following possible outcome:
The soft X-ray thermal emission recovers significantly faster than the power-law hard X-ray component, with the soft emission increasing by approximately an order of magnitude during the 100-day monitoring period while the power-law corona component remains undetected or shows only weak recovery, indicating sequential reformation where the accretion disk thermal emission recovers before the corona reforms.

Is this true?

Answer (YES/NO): NO